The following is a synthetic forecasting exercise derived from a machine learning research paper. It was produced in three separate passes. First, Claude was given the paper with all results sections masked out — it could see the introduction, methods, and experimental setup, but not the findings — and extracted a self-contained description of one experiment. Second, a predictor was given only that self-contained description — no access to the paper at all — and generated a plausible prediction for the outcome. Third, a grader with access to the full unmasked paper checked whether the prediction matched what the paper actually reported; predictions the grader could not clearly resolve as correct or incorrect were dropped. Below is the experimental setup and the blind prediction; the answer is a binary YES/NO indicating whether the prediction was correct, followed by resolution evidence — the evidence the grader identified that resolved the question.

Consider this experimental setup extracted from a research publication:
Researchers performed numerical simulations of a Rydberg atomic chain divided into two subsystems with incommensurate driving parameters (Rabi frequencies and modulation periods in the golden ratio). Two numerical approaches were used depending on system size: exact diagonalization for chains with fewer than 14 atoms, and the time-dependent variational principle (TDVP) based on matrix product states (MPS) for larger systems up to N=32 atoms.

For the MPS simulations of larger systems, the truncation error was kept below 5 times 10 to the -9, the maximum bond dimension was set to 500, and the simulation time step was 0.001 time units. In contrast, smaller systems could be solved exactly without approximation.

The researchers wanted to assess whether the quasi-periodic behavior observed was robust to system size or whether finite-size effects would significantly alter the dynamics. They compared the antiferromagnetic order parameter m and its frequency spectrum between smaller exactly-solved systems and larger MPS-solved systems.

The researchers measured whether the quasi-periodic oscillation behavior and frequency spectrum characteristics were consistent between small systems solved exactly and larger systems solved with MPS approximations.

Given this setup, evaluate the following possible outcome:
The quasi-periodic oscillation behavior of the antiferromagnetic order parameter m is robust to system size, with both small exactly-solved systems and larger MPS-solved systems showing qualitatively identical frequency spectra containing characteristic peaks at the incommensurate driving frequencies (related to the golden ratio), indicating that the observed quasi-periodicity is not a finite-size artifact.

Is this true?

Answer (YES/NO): YES